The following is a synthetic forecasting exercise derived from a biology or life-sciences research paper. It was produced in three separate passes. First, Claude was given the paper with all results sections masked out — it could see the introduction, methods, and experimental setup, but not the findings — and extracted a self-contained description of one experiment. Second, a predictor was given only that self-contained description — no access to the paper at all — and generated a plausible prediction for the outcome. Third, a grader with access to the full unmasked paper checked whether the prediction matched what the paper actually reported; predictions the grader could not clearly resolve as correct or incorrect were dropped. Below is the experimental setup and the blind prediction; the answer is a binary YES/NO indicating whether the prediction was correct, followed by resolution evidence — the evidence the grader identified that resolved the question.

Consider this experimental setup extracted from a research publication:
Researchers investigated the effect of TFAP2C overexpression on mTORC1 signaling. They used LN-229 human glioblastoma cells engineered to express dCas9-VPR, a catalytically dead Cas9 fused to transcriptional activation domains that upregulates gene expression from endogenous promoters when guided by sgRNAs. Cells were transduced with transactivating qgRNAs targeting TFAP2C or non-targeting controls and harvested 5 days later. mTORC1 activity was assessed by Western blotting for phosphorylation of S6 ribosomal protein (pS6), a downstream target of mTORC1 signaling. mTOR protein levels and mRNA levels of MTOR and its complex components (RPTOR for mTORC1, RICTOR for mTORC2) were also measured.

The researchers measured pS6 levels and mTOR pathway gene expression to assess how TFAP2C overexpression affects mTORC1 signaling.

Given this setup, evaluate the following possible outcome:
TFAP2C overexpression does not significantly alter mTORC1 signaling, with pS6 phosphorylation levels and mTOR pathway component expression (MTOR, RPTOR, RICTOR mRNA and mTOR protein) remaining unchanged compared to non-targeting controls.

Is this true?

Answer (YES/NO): NO